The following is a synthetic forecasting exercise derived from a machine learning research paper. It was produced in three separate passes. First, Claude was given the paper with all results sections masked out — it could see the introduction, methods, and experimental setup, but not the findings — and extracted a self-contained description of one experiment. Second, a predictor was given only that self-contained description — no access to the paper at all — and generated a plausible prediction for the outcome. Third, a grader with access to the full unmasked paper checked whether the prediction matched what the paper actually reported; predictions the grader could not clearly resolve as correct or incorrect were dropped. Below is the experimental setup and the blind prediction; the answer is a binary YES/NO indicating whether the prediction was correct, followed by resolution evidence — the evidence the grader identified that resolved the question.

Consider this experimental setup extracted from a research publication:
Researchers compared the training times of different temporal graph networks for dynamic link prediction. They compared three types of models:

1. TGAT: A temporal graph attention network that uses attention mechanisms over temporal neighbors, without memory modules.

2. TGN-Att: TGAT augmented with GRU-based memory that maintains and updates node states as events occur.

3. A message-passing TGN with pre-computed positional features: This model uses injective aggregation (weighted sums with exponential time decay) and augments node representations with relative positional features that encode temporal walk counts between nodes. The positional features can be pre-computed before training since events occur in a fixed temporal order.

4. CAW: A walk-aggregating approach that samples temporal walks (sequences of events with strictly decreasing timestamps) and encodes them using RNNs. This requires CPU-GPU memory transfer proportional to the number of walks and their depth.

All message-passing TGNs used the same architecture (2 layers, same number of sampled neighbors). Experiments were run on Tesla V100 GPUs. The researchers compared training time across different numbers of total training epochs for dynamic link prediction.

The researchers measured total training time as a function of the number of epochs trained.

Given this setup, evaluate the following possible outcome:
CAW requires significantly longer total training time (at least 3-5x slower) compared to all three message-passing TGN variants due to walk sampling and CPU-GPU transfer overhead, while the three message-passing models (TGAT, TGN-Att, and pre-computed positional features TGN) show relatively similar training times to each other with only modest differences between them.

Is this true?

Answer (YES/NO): NO